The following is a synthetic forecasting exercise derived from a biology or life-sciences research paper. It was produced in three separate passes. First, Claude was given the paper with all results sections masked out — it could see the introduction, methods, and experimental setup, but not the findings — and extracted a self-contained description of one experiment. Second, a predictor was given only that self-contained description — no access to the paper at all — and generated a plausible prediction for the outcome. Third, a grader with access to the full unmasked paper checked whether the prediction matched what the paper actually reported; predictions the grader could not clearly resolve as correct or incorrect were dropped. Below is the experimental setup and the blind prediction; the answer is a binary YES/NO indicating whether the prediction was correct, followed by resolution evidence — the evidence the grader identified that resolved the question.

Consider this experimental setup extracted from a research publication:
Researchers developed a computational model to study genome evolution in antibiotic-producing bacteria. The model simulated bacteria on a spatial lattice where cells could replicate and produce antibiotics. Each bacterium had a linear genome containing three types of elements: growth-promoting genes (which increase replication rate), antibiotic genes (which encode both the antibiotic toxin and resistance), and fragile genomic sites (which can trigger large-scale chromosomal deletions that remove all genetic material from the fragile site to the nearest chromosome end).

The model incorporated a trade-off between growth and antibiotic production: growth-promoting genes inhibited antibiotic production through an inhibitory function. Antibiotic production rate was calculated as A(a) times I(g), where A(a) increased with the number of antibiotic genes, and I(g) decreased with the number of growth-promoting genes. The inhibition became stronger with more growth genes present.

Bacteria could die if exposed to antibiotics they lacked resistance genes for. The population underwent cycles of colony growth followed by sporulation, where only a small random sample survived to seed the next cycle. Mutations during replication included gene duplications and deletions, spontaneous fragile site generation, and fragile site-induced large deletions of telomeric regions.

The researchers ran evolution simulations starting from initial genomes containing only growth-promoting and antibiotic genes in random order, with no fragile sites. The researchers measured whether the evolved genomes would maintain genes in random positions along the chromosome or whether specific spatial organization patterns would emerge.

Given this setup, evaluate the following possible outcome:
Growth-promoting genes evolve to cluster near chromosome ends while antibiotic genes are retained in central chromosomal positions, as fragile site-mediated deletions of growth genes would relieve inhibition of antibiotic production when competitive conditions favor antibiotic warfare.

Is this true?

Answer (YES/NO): YES